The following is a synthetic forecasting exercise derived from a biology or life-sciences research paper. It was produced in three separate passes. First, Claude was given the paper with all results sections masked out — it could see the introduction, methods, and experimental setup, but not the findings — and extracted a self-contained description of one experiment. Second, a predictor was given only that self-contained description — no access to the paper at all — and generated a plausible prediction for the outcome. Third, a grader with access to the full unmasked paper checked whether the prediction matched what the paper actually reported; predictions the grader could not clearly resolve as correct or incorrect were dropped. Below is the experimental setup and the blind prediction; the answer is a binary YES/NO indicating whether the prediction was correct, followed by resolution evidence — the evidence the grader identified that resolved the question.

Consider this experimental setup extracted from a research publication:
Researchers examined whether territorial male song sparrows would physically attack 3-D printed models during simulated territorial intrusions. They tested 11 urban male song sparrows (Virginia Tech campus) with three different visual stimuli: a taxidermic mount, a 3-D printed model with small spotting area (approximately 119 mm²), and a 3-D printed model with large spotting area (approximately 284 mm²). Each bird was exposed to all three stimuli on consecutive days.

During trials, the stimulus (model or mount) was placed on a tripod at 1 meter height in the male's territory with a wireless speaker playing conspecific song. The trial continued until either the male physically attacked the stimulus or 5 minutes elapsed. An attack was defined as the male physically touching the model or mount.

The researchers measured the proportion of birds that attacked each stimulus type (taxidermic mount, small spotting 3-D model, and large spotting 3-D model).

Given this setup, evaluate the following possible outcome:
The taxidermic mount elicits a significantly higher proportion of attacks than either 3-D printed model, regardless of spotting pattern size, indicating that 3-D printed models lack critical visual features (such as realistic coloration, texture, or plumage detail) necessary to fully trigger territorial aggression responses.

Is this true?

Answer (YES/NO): NO